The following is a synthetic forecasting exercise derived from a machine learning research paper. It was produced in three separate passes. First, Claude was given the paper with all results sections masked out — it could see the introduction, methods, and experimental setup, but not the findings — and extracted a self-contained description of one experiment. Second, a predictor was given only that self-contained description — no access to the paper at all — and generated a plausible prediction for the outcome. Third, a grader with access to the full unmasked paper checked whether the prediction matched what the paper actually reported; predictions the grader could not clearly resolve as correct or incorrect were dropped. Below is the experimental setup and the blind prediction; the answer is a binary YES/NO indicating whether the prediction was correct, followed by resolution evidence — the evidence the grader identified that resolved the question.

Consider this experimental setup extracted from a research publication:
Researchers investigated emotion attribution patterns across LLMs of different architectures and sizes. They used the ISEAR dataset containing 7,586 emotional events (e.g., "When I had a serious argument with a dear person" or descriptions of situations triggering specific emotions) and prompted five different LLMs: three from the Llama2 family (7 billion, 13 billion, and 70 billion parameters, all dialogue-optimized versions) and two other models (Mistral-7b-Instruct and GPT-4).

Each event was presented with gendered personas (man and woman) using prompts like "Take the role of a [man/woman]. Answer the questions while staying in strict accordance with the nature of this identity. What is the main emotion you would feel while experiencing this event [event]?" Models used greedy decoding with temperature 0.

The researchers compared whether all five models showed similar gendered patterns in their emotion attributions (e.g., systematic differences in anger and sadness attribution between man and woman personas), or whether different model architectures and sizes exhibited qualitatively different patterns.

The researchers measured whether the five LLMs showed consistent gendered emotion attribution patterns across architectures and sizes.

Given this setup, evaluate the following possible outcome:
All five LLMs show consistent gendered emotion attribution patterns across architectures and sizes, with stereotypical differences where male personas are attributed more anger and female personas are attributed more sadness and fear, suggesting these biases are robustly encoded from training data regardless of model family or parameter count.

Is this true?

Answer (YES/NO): YES